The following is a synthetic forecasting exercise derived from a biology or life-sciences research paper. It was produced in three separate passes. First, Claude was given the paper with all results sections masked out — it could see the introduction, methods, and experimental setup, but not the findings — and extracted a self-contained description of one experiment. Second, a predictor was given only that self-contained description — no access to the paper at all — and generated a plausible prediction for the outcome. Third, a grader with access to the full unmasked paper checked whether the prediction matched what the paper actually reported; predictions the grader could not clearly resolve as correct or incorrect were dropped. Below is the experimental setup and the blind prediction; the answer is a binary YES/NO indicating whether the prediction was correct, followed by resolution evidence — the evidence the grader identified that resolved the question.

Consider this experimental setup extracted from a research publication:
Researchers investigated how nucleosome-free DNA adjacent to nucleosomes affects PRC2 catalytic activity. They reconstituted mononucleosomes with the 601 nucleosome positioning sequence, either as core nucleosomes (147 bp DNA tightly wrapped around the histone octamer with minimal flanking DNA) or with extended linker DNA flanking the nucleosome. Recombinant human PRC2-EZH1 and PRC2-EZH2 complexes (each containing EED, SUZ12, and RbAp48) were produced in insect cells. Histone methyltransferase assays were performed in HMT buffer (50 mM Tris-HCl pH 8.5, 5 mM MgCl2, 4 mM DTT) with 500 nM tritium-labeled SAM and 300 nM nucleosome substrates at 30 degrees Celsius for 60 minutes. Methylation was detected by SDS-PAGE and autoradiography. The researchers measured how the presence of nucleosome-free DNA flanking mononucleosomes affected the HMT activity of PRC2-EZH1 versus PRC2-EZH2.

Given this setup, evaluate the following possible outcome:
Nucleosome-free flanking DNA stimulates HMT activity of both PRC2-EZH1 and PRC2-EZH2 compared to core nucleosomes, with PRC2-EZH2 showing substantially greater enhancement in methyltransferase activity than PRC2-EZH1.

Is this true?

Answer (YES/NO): NO